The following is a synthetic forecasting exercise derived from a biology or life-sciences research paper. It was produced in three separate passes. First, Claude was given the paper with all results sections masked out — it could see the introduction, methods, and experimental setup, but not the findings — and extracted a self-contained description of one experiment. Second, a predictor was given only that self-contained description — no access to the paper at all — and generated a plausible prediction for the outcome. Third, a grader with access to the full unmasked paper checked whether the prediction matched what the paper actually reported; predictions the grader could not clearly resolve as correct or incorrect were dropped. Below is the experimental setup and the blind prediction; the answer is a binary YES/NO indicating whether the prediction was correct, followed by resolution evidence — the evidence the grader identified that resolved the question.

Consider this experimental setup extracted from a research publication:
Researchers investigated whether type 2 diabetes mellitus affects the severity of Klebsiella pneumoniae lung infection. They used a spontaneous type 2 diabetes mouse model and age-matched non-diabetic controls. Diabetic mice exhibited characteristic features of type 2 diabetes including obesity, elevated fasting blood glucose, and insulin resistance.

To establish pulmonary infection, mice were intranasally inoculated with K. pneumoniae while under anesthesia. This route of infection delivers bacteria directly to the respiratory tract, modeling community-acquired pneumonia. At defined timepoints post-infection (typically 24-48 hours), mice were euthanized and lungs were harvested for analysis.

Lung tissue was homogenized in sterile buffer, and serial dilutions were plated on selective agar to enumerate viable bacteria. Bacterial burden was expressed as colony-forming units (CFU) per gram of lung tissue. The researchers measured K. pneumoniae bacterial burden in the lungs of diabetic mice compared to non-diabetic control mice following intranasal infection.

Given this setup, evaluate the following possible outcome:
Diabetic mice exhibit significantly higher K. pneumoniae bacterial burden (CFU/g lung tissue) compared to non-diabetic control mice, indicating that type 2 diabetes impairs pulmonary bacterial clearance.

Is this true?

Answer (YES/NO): YES